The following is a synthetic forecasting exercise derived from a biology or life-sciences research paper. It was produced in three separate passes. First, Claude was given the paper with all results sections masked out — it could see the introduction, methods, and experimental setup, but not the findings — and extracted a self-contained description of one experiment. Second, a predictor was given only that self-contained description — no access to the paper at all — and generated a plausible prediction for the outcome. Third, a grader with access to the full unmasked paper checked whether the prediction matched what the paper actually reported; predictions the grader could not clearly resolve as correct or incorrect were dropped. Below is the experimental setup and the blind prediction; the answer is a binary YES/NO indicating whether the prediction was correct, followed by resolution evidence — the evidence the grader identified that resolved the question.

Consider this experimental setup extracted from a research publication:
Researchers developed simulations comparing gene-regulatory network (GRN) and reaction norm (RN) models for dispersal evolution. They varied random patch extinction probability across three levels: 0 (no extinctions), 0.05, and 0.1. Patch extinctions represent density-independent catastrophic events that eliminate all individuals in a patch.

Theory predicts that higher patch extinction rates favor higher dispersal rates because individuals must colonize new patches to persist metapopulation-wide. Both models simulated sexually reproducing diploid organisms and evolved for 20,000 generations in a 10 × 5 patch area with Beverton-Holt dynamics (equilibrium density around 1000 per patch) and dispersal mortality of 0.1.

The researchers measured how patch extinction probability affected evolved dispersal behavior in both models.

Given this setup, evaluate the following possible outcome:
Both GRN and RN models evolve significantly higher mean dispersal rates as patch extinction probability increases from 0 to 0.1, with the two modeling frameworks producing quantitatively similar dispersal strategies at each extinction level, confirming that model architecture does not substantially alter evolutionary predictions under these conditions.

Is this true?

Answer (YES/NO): NO